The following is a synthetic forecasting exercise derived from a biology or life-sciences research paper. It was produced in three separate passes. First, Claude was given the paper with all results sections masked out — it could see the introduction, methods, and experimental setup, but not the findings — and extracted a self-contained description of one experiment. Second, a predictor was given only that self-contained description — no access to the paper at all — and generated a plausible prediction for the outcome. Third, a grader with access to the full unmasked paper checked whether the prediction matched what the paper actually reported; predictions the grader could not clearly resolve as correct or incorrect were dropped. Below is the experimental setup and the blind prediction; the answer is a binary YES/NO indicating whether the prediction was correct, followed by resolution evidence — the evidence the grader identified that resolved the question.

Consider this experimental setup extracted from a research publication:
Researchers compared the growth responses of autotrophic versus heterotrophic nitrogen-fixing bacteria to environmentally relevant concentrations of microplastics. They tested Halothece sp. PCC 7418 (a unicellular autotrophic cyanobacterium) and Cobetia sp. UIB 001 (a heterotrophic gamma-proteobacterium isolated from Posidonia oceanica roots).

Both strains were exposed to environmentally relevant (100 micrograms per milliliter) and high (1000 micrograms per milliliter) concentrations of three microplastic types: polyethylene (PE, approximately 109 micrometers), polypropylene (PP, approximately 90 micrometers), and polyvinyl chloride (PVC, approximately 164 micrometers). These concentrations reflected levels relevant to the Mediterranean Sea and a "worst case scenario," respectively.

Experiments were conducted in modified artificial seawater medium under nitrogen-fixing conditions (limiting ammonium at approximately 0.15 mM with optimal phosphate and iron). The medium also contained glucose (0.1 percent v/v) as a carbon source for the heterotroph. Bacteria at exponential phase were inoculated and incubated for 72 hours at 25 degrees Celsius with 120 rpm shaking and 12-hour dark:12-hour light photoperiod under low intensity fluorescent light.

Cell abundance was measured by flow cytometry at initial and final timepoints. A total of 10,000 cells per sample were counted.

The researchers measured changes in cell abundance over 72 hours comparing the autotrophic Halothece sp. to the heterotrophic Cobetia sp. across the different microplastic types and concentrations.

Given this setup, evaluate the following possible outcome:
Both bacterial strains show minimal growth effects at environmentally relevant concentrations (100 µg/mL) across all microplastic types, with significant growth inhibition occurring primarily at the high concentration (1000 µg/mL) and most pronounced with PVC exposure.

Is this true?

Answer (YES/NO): NO